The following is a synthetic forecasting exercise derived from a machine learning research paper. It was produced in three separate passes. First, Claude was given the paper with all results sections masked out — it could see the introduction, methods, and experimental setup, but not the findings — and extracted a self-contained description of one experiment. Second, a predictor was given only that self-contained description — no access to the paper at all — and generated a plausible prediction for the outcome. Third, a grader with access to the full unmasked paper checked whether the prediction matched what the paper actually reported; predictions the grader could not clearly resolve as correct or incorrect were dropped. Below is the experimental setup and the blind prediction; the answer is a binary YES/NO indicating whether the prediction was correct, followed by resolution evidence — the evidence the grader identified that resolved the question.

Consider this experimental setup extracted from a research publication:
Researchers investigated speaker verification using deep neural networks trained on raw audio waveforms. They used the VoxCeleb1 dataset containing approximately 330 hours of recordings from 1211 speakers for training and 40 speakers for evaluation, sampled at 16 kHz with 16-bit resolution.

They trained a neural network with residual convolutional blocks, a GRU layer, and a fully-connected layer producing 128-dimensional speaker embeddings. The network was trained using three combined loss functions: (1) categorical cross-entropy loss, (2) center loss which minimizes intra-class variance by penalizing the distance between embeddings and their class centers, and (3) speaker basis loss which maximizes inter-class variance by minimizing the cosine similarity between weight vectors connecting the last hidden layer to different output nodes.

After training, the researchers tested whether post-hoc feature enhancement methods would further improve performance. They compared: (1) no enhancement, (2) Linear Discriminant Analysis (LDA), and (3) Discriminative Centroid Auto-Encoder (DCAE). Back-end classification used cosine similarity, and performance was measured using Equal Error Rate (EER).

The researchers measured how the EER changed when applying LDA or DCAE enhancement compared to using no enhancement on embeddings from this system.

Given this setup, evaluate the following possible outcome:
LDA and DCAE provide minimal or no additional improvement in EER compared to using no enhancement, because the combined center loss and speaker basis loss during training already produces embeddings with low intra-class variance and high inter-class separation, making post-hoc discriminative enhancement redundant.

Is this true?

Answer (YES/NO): YES